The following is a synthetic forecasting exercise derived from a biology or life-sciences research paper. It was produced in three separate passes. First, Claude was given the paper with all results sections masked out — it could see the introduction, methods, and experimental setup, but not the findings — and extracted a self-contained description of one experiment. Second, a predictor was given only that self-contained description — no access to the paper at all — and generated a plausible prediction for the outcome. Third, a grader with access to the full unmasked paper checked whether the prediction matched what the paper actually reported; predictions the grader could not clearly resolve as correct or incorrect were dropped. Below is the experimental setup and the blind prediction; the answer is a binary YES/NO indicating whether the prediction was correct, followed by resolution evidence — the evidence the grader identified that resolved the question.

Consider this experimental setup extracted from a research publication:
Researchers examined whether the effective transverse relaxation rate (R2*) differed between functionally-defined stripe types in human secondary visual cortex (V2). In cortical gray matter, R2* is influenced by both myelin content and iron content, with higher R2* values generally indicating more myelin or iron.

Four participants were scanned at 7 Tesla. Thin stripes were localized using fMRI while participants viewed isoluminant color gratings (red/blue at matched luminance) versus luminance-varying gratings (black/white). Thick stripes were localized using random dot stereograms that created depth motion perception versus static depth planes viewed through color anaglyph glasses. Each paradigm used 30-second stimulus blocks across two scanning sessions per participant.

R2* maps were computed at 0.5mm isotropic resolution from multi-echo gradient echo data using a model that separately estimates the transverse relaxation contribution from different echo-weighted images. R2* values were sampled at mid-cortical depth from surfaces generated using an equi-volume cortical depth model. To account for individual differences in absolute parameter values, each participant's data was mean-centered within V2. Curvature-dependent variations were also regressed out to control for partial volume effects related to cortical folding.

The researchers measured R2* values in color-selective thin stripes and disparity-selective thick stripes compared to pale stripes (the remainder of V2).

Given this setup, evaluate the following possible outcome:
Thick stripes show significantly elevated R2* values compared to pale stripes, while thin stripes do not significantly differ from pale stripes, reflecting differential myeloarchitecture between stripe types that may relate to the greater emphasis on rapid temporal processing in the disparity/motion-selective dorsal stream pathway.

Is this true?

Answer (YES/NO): NO